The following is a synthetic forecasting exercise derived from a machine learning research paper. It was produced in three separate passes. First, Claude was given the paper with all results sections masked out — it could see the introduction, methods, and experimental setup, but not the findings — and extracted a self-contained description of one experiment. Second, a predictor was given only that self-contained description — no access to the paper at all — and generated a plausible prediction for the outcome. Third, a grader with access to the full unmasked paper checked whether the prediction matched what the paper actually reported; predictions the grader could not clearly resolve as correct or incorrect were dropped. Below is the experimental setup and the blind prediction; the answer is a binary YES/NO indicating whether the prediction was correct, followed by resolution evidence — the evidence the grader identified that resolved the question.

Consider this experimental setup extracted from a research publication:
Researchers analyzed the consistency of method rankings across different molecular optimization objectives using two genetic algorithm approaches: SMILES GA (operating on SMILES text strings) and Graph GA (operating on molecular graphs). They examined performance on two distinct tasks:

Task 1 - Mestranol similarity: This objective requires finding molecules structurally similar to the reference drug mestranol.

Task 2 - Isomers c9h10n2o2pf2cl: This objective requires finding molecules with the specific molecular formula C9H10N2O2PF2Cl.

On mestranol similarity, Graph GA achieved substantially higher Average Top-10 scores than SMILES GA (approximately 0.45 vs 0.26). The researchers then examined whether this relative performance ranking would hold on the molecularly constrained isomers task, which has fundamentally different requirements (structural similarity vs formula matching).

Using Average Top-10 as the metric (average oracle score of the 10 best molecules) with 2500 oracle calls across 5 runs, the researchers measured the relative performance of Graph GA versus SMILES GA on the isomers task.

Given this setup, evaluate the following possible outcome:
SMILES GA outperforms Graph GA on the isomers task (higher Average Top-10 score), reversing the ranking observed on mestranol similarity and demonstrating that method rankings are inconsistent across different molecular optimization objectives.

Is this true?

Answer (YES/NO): NO